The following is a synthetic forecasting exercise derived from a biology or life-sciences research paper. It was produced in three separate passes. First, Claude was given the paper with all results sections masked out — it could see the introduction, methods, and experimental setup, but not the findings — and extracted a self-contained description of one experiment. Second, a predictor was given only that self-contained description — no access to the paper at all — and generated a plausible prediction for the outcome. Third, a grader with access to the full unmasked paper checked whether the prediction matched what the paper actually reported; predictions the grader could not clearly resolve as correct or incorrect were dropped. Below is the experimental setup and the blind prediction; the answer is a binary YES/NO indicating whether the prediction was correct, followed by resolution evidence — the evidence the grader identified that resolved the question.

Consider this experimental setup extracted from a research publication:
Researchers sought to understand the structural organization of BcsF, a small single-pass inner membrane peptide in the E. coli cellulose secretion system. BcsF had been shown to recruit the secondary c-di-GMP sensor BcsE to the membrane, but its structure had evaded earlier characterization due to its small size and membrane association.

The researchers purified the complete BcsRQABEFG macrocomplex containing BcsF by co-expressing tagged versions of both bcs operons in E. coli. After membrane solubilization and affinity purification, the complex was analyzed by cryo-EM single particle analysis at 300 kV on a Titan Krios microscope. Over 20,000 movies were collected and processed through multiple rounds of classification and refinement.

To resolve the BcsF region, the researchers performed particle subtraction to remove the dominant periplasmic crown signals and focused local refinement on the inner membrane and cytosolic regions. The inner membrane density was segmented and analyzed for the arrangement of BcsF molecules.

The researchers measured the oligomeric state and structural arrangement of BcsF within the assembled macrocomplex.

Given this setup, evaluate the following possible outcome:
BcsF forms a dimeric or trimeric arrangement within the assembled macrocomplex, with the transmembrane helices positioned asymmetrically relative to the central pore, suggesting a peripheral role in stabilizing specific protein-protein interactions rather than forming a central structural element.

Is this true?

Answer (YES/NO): YES